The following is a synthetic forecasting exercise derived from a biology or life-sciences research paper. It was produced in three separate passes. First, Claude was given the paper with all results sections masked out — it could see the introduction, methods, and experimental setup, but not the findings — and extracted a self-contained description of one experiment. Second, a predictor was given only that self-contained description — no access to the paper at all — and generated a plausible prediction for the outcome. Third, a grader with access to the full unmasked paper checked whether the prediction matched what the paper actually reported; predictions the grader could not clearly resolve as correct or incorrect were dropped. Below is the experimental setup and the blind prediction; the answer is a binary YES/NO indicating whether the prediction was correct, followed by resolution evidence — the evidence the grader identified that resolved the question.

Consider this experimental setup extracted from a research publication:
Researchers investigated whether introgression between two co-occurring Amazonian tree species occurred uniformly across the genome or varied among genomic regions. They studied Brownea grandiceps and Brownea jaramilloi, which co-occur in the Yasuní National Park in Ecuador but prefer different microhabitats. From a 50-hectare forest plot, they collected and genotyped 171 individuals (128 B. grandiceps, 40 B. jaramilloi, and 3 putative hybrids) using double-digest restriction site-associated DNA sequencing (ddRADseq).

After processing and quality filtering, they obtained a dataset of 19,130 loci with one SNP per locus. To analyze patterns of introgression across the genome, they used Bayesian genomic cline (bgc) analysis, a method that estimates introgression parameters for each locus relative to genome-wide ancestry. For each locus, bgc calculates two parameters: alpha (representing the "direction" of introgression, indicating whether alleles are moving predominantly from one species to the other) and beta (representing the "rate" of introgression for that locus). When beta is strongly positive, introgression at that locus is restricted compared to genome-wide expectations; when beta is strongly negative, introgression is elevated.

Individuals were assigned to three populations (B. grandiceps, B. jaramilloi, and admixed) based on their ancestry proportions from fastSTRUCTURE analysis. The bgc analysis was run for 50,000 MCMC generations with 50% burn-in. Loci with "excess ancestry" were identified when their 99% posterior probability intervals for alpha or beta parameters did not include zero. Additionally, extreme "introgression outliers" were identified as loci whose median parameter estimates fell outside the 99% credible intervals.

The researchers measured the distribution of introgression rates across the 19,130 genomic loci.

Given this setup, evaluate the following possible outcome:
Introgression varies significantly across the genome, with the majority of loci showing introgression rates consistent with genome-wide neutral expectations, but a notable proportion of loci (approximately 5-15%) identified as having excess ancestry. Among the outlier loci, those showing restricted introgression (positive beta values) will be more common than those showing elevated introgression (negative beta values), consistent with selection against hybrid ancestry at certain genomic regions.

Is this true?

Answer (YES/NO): NO